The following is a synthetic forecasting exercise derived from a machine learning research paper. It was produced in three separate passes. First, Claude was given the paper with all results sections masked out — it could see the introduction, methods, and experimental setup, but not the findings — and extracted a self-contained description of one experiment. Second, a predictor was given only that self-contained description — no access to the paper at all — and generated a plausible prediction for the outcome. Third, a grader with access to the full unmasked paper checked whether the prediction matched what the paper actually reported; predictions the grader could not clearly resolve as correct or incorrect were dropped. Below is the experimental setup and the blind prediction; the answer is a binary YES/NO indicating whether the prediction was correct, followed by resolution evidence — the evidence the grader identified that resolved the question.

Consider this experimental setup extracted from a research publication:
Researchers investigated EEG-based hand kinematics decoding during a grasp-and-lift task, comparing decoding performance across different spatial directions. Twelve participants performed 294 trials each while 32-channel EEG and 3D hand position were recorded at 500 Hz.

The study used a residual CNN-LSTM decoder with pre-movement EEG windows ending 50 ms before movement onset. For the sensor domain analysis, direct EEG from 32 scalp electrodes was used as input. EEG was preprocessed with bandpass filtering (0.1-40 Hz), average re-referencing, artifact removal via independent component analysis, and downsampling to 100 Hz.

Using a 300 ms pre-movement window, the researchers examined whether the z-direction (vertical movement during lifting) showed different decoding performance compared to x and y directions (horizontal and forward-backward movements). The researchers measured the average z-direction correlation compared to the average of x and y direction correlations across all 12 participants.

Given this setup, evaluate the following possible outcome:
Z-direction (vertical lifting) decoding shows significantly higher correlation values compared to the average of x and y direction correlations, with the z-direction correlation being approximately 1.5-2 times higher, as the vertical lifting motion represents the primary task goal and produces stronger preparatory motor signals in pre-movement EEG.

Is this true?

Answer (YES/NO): NO